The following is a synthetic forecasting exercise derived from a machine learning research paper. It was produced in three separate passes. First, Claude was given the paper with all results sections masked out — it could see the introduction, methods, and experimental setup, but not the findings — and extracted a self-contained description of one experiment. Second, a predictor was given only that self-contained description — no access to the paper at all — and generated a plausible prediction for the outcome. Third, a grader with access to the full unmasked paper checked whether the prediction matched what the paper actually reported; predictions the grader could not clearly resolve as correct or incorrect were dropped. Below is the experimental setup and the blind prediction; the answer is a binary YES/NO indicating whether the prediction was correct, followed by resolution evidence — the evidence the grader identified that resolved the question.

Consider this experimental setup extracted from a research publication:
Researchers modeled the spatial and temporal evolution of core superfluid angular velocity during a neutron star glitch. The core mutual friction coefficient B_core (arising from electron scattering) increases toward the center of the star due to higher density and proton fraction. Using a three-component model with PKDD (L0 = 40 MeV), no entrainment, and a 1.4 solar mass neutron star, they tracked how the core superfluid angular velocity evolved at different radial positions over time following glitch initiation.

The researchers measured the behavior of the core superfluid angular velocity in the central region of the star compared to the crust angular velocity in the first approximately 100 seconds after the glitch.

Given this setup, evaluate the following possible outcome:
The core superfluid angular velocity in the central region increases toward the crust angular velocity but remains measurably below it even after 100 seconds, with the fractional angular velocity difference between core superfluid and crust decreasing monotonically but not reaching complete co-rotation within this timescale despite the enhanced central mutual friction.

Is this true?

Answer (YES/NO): NO